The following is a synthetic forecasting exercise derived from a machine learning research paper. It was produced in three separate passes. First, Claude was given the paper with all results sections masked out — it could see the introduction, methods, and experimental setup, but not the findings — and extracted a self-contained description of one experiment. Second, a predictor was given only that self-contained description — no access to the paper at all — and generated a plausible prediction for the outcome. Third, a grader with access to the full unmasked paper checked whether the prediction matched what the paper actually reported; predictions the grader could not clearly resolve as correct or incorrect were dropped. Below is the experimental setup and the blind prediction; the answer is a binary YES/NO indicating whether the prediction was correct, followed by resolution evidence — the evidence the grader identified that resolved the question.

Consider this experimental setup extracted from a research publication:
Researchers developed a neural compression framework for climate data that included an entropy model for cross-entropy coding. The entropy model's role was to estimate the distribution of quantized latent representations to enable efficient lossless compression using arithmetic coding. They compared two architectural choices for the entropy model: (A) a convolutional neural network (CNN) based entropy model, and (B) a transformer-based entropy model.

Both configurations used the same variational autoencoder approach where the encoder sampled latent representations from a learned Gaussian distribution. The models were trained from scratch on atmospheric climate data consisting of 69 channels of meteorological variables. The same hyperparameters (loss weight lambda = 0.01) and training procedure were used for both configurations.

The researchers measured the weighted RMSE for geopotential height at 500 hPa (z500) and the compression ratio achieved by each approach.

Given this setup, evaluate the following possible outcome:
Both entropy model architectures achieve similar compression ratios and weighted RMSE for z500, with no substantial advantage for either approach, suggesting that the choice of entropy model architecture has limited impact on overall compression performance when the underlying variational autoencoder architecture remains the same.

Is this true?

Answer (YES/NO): NO